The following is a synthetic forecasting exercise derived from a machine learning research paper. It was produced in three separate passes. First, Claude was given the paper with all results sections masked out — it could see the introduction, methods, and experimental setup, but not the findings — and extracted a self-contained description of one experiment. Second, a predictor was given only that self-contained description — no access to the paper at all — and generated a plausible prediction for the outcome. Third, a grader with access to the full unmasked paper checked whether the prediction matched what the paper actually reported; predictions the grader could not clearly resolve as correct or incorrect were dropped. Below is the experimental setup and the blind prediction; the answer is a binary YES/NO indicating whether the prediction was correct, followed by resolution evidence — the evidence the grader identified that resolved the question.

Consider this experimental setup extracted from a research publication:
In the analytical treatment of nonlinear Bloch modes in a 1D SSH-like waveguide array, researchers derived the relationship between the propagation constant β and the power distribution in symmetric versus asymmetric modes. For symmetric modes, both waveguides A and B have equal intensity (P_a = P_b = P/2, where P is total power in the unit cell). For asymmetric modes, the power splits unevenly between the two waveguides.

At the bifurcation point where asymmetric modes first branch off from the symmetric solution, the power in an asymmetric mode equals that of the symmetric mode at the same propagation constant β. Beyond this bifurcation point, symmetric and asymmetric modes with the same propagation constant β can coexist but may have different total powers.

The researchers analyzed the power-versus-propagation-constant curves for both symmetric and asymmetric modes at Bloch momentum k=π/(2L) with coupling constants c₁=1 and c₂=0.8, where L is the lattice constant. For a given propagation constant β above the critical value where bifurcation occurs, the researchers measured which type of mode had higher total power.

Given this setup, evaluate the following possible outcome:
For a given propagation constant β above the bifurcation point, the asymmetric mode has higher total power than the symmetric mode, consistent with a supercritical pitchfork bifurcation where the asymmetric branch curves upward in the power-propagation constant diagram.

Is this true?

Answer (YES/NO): NO